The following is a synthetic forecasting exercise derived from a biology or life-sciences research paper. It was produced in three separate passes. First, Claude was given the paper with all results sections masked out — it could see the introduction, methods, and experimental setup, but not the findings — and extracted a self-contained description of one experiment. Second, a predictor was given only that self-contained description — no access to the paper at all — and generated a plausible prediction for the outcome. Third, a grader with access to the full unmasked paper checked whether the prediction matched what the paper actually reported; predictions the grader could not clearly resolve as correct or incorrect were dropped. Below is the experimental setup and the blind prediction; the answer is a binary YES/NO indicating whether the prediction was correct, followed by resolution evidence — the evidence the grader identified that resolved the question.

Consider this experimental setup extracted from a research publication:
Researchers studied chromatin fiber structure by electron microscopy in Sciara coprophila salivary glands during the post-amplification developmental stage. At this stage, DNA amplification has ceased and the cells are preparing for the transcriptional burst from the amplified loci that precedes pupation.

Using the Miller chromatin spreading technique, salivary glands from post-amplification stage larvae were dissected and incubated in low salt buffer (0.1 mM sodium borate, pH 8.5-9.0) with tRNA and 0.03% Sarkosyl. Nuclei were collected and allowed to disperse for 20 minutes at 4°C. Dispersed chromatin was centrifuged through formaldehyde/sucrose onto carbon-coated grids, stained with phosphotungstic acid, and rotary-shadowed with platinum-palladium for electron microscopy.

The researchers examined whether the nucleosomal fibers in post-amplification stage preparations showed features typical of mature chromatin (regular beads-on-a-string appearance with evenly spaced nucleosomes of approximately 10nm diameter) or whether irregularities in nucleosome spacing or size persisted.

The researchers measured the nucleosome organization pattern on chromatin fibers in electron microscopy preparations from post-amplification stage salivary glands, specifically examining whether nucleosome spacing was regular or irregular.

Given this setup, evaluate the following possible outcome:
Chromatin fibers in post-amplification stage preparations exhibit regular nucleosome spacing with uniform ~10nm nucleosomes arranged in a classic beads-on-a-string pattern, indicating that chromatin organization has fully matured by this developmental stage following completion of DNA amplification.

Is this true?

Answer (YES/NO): YES